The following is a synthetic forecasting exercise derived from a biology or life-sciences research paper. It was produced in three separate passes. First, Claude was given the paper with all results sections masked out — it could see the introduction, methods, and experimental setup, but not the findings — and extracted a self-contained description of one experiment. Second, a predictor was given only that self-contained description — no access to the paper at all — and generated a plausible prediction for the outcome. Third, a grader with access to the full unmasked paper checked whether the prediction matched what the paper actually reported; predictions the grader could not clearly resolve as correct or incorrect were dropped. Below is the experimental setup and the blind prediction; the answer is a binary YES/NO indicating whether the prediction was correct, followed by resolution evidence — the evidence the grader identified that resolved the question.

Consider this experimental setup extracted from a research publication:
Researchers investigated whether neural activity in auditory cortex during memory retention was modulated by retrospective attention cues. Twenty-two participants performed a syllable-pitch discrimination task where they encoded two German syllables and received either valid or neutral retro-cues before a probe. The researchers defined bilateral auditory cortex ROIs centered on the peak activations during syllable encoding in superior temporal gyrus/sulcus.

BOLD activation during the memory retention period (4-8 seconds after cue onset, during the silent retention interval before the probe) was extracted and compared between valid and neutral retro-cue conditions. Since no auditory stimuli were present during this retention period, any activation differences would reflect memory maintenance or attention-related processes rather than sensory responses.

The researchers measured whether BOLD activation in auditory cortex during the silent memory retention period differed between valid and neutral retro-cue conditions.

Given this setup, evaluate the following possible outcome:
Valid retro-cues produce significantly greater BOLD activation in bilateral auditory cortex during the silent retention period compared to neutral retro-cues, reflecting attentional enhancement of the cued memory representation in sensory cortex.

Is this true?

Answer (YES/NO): NO